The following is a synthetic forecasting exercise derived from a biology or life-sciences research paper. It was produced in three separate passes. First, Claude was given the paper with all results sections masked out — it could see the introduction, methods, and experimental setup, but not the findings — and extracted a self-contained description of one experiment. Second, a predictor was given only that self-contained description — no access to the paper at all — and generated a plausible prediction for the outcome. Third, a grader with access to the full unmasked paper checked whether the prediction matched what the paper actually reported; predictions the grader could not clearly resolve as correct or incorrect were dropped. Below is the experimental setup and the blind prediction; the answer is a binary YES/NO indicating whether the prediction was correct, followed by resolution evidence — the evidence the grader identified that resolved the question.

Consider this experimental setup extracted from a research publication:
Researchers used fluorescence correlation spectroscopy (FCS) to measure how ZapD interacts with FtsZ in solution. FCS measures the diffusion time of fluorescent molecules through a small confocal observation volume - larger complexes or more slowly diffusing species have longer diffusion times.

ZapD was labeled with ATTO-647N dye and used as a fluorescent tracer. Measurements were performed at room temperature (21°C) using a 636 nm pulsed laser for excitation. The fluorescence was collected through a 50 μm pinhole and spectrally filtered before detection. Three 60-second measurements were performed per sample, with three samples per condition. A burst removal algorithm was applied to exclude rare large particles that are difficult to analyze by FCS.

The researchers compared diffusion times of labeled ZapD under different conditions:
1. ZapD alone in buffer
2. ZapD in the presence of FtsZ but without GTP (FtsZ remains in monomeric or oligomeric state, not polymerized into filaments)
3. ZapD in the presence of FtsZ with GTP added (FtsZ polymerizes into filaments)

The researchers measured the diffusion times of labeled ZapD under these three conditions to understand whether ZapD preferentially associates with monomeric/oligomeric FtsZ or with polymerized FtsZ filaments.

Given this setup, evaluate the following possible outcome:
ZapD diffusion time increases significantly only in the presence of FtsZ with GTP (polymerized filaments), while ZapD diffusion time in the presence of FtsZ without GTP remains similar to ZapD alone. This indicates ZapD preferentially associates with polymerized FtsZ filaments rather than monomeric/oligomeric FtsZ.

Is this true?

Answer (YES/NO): NO